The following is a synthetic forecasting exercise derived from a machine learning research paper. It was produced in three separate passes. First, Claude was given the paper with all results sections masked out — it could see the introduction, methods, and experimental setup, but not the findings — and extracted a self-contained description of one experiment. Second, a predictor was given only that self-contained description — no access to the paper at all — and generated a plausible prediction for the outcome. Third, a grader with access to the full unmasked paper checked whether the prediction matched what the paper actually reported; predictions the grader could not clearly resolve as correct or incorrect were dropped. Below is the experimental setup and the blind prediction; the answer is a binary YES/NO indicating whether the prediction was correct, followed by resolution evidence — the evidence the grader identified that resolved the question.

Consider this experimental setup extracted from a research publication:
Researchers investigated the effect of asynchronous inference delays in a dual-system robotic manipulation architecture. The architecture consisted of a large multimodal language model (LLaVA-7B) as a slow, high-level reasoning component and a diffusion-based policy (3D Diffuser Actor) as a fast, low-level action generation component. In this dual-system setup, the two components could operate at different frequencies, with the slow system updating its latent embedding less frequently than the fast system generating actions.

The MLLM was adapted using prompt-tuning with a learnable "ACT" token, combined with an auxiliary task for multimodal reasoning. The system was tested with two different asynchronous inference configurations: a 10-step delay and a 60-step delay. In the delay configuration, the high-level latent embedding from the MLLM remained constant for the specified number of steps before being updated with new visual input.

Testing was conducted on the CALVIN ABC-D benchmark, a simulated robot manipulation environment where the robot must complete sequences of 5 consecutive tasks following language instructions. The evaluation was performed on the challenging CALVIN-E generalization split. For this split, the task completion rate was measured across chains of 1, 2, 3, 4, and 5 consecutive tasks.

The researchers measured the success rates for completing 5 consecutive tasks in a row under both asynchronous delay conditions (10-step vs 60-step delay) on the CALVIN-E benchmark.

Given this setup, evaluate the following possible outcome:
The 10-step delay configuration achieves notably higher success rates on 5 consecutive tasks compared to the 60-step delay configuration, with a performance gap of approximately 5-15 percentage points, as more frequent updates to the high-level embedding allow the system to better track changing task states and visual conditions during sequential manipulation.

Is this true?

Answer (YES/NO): NO